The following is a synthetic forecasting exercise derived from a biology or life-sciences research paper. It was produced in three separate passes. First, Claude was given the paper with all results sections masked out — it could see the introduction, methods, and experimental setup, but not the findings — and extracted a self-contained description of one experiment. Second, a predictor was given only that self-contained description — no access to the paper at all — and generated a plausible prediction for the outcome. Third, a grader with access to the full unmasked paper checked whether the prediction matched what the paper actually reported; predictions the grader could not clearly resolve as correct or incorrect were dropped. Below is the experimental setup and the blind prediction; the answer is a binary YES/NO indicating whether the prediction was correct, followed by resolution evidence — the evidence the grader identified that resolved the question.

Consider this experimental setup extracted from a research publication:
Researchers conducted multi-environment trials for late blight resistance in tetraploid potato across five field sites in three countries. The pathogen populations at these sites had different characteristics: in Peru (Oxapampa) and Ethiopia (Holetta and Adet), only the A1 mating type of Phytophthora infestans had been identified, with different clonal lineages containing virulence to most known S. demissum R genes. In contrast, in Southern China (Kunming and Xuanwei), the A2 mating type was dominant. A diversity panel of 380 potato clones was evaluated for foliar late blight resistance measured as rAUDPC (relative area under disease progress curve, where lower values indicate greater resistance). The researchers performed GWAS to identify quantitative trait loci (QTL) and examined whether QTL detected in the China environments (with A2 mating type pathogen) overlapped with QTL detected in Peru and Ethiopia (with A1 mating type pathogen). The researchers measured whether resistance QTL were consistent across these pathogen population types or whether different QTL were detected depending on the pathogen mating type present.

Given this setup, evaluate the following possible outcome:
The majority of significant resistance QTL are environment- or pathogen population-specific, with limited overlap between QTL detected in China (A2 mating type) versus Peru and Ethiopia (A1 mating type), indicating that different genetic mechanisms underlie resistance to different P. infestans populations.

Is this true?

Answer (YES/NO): NO